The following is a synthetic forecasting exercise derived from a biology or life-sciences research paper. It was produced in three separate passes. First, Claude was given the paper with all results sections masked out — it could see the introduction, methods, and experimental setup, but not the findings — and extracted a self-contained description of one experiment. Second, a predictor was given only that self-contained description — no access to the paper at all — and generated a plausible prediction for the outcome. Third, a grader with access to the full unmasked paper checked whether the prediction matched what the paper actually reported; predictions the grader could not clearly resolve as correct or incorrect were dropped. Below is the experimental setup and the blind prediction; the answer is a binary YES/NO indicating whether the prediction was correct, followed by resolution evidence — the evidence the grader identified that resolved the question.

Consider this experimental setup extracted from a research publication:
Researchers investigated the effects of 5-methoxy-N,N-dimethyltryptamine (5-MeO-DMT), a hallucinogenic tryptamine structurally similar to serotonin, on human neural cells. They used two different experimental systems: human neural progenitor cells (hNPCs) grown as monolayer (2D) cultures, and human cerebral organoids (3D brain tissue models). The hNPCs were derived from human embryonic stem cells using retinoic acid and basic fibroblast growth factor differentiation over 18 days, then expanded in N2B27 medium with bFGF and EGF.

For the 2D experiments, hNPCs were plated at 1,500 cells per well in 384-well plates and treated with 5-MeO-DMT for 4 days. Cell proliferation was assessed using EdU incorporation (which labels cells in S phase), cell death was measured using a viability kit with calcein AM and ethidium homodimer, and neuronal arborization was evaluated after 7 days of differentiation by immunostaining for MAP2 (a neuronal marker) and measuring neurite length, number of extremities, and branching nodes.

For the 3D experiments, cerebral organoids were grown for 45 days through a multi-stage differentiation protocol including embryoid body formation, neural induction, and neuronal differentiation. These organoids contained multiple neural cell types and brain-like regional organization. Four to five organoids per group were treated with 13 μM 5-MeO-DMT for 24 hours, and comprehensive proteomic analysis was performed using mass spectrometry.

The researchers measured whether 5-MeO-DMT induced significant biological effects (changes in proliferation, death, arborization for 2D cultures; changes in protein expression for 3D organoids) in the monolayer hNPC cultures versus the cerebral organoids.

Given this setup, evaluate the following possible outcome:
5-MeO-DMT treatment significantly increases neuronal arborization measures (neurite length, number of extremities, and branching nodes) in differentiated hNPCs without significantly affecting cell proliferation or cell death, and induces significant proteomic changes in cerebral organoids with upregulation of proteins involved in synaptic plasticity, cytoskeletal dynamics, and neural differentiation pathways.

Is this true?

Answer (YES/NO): NO